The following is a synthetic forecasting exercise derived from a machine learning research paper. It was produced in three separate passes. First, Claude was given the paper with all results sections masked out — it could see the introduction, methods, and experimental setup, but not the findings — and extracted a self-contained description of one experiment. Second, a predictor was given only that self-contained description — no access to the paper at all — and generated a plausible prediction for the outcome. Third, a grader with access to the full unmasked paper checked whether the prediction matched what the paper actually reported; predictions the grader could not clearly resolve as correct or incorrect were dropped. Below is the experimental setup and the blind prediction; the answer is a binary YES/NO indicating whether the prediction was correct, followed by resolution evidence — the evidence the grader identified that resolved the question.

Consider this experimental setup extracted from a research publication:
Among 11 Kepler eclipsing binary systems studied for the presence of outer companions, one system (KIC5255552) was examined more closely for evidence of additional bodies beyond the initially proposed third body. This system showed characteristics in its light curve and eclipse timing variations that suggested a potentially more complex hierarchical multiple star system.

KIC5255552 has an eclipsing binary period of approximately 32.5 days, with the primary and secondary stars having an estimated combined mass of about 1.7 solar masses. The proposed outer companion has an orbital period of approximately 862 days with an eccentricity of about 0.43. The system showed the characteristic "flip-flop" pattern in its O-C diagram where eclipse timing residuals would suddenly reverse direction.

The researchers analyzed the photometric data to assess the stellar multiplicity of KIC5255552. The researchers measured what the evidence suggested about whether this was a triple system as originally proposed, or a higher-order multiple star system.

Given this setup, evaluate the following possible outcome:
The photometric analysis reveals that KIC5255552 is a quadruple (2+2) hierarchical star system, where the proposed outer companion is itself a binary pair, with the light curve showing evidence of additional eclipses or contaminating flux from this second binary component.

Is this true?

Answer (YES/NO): YES